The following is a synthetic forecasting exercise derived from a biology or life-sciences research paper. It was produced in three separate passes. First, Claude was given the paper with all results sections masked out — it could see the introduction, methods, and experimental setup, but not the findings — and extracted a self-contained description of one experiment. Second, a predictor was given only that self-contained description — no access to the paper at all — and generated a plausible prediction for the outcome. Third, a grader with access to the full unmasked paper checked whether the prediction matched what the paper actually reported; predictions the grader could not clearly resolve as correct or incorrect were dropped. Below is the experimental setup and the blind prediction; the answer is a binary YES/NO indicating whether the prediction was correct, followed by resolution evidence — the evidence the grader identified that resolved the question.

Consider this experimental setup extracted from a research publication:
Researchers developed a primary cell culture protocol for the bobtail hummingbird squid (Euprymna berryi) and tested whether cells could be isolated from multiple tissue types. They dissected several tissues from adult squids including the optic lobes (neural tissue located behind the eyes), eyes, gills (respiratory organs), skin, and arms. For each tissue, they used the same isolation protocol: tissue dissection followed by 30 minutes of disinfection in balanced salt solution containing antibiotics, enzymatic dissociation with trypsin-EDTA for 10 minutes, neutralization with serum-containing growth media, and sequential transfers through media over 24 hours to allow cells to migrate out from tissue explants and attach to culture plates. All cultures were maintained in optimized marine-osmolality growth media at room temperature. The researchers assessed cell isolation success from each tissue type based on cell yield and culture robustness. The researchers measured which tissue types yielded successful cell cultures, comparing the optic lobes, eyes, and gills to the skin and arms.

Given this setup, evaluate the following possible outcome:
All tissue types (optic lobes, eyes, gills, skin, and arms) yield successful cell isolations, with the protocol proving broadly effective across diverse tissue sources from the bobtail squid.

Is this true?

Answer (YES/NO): NO